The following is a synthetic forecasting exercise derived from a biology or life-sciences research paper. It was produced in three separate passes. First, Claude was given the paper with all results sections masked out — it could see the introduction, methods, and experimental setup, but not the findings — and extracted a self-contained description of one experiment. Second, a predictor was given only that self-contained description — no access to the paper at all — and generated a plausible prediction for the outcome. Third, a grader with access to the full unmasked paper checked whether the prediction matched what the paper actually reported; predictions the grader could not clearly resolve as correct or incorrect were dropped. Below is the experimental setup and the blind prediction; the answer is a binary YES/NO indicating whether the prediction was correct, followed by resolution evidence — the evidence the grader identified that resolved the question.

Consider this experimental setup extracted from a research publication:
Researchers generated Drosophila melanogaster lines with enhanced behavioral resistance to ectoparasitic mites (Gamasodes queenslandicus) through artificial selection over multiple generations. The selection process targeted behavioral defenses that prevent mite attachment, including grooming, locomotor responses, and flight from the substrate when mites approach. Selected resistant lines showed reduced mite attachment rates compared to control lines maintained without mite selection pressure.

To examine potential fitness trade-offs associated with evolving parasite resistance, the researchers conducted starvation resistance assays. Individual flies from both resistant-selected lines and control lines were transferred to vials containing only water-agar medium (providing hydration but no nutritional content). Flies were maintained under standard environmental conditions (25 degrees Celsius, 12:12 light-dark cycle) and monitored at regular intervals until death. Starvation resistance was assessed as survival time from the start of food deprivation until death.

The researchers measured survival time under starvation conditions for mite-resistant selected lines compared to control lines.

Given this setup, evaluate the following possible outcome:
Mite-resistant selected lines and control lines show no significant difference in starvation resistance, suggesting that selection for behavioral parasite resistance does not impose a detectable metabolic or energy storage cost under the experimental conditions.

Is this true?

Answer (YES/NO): NO